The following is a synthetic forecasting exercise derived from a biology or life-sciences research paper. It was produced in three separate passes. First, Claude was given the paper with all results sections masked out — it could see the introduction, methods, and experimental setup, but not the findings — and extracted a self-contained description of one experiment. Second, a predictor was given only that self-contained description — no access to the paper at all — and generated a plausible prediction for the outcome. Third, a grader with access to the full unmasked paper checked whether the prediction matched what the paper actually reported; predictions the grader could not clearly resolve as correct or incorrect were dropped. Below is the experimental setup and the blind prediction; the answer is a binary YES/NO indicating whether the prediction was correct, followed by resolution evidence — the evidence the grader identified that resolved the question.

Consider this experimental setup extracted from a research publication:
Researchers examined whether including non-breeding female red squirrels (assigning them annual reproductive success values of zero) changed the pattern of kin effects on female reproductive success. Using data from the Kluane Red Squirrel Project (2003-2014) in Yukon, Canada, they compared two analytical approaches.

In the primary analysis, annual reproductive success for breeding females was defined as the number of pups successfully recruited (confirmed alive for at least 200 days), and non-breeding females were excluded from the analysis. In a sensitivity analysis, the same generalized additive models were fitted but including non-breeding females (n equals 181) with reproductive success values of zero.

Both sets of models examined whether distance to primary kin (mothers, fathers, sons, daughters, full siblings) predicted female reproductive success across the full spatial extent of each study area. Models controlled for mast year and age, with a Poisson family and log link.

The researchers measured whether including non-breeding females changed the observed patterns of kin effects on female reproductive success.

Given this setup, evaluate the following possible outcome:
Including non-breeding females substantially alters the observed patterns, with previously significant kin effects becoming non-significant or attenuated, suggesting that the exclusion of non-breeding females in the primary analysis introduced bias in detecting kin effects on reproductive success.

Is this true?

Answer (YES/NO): NO